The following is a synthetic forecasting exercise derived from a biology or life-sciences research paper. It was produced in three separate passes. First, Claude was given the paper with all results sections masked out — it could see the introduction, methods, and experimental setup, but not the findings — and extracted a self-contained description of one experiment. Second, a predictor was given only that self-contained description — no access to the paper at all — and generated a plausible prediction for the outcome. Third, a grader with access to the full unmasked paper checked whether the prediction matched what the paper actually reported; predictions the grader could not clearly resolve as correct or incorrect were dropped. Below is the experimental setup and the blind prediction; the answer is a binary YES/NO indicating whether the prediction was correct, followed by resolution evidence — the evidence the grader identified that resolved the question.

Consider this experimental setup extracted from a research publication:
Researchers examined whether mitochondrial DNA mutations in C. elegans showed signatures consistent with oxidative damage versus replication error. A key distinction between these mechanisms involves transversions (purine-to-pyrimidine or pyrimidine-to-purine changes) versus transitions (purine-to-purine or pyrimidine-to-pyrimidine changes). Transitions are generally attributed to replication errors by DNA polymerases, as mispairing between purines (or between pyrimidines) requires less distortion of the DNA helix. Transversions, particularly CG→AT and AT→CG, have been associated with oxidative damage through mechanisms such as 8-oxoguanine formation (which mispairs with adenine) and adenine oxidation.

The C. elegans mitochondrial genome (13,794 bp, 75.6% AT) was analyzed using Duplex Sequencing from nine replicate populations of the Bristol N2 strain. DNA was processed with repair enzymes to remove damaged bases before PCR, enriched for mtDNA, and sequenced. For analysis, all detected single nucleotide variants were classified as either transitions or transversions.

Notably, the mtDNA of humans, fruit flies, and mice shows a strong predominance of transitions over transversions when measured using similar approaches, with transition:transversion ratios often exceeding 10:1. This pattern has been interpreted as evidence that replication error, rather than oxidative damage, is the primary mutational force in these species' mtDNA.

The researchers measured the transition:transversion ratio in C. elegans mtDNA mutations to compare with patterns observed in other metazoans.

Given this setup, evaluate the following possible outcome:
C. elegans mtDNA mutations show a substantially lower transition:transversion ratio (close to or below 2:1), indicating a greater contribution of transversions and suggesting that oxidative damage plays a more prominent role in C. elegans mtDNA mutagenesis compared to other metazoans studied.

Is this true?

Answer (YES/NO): YES